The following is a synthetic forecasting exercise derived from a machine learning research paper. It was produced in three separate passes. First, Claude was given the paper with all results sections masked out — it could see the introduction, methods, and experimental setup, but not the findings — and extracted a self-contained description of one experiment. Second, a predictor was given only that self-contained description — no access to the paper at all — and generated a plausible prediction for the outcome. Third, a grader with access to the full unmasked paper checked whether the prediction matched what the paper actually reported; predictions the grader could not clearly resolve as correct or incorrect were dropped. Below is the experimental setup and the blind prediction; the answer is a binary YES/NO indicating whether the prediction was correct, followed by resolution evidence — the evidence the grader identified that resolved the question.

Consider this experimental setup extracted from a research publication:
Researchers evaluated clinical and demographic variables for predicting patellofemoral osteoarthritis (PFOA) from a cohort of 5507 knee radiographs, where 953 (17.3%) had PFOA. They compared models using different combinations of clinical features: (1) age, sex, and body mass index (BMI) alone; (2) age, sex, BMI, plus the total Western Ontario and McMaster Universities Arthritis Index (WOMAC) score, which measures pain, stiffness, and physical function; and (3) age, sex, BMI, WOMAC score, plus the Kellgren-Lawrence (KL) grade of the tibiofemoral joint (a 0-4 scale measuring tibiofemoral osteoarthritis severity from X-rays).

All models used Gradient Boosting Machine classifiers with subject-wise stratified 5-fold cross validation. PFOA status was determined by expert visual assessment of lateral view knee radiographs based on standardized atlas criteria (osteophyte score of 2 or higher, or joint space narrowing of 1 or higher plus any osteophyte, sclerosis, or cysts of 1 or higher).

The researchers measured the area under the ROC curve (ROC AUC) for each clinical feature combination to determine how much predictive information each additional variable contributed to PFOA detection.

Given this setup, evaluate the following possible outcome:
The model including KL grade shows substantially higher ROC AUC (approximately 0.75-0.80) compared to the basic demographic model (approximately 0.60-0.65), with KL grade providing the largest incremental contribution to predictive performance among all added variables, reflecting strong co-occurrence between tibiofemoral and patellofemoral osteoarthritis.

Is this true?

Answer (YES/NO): NO